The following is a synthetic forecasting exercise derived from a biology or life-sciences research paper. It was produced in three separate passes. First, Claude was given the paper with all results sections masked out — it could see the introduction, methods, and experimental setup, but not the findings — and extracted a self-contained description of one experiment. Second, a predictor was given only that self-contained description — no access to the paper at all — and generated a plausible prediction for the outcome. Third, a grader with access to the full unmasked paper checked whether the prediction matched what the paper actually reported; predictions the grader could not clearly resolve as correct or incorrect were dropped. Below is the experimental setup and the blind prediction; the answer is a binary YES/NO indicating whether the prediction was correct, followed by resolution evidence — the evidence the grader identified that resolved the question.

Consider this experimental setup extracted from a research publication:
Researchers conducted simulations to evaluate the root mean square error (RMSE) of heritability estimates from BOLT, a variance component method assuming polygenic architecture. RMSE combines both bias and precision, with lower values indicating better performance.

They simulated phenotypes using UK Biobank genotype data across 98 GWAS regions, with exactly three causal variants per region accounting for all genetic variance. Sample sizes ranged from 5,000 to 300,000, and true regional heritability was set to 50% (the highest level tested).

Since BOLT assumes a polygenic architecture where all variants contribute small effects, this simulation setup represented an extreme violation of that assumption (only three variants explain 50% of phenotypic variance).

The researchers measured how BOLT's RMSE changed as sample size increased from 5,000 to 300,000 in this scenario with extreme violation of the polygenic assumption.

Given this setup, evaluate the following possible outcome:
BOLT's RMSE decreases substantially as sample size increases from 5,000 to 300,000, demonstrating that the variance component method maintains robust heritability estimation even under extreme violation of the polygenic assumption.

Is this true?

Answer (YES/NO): NO